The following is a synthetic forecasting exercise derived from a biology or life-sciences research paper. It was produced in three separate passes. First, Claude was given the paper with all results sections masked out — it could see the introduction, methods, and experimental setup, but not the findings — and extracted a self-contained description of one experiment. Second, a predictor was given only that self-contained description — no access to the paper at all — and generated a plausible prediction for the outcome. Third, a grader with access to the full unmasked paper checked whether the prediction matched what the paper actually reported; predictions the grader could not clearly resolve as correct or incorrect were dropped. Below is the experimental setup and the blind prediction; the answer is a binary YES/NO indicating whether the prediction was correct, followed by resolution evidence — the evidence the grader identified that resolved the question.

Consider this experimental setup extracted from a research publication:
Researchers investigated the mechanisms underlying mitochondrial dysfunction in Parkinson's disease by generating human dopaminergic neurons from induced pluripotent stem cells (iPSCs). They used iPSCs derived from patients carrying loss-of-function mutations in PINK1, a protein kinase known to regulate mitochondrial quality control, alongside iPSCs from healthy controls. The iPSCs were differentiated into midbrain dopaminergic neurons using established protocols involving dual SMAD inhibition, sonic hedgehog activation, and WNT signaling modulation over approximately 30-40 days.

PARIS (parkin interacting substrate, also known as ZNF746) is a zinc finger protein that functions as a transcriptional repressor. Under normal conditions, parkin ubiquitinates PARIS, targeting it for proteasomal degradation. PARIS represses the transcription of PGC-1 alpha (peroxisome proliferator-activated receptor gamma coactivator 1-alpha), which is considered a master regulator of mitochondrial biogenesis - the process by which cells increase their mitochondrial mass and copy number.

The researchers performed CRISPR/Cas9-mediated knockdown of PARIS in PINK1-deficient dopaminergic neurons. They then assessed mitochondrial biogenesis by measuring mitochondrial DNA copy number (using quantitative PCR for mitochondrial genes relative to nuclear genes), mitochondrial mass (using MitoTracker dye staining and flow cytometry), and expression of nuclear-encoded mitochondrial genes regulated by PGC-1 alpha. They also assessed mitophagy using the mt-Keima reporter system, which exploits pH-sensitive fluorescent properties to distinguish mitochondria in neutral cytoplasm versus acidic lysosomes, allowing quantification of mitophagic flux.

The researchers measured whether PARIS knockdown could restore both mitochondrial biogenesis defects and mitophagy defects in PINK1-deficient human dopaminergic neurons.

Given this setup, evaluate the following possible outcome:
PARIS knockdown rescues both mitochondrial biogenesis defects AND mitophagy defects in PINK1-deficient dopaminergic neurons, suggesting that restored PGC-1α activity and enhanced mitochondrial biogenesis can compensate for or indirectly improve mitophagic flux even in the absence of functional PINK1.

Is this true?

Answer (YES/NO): NO